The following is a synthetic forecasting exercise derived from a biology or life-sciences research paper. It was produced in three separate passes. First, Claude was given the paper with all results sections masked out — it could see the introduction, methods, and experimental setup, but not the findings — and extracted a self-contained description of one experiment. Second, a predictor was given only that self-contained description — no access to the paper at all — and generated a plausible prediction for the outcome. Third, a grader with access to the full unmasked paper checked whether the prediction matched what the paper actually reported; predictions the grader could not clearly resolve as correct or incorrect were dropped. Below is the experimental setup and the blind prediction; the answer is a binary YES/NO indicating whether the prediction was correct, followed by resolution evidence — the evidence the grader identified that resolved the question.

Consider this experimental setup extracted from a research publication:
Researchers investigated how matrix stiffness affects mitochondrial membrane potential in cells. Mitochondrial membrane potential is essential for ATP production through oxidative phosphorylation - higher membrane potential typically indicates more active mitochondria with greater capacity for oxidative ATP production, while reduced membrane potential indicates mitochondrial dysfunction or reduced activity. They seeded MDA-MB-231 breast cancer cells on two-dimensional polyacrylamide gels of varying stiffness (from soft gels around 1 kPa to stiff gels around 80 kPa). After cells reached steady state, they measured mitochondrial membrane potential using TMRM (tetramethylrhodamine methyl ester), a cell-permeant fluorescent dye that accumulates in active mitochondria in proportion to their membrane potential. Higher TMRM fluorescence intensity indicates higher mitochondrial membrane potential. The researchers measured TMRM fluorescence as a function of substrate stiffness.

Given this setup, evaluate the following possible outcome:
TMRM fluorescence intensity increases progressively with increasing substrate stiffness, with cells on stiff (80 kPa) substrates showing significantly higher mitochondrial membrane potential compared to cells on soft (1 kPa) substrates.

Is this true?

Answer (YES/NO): YES